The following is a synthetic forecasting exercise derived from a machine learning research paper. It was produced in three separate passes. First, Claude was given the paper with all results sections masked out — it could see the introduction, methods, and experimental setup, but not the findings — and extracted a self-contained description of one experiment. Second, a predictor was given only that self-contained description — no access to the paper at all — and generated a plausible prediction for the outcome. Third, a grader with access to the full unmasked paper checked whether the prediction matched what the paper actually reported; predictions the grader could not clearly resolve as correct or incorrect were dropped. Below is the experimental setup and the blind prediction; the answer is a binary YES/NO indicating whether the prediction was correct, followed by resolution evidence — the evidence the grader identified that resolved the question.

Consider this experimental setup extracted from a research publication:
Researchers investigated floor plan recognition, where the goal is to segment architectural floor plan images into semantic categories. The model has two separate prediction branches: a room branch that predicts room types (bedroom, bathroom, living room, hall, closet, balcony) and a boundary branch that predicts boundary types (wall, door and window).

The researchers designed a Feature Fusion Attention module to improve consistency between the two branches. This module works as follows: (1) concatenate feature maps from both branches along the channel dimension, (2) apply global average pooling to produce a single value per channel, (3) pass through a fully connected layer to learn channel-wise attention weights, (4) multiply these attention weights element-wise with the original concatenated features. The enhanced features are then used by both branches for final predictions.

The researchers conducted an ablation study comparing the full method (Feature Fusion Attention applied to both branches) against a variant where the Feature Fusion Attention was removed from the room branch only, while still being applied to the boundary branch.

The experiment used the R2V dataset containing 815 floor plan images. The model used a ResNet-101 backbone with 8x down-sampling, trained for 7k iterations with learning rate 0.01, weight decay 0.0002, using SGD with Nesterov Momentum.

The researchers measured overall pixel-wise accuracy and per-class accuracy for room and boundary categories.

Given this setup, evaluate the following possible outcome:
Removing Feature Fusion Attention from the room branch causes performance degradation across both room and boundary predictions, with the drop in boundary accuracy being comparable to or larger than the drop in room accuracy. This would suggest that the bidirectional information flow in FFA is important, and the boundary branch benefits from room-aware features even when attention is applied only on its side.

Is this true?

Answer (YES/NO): NO